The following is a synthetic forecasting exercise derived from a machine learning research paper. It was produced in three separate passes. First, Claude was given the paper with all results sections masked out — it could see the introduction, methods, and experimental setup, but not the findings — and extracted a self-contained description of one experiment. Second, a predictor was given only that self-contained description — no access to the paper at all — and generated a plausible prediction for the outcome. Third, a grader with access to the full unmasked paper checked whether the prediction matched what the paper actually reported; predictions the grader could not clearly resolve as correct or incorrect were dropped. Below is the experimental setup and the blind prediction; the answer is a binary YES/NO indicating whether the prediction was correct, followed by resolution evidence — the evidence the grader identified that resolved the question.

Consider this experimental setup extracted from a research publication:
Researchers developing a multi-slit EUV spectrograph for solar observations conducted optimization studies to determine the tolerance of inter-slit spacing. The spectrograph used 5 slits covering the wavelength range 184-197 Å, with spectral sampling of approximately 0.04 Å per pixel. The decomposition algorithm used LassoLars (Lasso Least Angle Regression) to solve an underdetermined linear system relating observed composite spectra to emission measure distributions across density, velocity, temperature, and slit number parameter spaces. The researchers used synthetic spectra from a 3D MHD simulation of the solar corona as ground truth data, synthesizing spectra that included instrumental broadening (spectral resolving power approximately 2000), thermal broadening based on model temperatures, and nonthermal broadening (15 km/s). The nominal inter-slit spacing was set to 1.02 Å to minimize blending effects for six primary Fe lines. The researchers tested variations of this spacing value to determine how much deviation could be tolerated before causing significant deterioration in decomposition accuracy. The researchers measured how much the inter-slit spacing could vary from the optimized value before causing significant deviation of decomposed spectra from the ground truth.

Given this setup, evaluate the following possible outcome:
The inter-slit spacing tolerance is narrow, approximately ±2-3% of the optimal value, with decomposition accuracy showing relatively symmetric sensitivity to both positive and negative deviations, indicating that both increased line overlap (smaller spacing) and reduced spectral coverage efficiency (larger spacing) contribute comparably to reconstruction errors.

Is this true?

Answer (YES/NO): NO